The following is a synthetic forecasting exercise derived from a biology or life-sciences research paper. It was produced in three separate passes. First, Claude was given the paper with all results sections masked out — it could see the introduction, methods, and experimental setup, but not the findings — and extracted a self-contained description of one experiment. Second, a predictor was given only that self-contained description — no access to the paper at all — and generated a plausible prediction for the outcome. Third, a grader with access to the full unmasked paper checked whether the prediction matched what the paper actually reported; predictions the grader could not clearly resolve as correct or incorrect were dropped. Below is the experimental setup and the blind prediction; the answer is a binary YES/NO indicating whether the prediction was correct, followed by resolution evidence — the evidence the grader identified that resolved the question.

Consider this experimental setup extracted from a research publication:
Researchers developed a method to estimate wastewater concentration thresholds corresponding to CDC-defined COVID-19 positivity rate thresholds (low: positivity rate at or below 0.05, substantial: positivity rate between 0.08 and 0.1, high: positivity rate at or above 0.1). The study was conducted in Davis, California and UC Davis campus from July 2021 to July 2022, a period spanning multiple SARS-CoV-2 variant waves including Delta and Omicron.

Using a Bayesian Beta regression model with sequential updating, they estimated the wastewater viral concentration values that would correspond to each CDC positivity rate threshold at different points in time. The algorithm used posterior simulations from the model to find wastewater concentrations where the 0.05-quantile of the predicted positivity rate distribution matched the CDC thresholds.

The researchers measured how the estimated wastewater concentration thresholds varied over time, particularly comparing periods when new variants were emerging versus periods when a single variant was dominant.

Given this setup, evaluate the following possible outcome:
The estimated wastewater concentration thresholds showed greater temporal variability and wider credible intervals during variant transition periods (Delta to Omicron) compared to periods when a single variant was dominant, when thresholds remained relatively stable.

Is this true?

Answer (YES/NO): YES